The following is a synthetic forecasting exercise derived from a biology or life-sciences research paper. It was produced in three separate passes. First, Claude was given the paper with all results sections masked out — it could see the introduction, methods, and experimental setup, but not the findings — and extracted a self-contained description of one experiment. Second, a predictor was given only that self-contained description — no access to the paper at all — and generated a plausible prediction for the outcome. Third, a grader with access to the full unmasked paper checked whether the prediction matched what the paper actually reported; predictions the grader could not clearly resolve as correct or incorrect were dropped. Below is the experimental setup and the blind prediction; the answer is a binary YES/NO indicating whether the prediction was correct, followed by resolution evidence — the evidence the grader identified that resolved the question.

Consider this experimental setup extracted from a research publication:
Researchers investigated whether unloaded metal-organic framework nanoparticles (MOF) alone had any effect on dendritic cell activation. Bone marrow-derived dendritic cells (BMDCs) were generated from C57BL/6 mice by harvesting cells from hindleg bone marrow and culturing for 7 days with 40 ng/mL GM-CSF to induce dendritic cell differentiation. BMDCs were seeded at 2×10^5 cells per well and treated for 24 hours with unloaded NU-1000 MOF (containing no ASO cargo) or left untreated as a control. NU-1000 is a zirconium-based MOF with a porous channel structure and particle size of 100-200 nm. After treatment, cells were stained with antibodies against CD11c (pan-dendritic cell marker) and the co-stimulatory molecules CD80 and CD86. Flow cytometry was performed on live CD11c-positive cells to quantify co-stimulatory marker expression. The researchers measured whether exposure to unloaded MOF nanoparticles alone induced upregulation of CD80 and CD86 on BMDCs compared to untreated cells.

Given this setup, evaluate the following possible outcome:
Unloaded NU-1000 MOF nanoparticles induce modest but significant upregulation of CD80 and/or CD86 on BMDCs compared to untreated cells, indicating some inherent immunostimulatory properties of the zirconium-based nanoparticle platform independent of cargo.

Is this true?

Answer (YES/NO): NO